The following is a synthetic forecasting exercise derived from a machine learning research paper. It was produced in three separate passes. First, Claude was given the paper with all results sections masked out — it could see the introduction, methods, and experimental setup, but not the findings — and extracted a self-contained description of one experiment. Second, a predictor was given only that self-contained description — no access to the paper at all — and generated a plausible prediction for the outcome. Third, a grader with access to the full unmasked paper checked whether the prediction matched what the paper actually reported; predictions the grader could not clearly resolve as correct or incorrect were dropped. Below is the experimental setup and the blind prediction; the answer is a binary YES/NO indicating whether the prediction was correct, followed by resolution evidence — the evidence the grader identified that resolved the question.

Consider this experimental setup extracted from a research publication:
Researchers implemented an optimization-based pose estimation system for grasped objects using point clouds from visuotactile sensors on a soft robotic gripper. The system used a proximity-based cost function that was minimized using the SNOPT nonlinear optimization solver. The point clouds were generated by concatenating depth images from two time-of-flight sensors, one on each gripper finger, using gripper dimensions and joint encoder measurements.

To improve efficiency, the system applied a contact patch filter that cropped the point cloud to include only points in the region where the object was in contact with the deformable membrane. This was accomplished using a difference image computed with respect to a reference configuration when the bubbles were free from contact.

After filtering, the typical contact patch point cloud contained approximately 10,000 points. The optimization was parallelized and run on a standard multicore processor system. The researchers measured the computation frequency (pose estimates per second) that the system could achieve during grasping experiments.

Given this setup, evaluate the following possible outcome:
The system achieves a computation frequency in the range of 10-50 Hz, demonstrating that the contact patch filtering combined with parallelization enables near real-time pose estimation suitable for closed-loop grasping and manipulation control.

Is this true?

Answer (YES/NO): NO